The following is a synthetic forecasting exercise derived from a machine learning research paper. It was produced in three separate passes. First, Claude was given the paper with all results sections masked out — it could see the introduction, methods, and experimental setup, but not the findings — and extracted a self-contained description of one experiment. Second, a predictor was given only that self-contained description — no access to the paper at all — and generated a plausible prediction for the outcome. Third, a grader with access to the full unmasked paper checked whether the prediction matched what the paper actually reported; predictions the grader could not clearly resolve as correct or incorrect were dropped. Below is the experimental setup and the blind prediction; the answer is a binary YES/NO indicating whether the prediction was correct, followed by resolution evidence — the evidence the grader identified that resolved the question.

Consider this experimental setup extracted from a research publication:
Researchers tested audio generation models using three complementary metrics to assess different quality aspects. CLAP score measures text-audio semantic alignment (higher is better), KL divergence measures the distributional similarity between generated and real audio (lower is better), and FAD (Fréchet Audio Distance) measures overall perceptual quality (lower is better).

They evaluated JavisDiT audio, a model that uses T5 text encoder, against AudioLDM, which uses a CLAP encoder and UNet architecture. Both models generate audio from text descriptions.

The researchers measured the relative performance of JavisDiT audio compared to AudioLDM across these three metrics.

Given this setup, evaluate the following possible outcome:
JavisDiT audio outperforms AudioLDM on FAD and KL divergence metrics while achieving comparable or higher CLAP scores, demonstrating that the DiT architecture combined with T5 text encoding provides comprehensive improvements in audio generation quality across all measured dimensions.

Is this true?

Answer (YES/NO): YES